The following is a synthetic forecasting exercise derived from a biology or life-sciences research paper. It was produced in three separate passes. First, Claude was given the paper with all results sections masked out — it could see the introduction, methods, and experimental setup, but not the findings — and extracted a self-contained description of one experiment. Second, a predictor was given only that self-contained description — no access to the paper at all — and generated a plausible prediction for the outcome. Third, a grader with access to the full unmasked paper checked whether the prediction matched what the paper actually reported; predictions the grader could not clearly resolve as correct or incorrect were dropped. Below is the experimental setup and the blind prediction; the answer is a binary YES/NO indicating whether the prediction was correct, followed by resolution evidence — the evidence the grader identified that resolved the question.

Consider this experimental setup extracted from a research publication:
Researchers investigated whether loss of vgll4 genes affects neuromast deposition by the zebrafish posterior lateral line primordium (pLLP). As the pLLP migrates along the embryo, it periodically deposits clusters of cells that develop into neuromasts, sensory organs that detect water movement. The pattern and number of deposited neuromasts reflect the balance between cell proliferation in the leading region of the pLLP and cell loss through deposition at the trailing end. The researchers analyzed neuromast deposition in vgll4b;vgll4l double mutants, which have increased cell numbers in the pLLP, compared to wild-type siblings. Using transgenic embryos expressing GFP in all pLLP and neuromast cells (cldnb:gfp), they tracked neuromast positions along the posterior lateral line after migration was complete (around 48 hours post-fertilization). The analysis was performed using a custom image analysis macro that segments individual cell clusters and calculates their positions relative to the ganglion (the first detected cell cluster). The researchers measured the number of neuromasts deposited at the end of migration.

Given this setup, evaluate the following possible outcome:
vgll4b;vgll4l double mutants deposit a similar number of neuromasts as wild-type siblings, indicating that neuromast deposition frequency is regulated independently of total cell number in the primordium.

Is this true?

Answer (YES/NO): YES